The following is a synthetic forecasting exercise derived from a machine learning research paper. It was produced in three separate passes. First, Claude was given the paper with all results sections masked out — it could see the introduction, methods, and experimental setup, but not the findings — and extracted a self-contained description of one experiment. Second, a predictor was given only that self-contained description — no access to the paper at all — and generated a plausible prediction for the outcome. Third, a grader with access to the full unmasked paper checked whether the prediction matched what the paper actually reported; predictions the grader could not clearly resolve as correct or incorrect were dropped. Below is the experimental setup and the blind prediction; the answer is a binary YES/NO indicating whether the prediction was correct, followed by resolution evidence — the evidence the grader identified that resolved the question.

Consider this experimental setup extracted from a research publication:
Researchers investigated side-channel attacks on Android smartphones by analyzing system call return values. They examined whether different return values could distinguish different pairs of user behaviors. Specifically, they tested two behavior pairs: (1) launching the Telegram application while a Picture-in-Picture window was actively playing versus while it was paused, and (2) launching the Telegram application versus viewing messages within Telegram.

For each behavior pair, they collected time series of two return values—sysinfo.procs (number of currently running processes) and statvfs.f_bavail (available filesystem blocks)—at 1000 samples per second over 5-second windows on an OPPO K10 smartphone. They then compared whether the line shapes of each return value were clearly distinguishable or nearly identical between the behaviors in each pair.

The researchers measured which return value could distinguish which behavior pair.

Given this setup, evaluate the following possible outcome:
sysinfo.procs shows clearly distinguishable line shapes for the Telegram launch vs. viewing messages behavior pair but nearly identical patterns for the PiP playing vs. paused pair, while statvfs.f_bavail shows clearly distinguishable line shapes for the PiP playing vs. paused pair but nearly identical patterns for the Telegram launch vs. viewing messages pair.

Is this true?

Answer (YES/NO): YES